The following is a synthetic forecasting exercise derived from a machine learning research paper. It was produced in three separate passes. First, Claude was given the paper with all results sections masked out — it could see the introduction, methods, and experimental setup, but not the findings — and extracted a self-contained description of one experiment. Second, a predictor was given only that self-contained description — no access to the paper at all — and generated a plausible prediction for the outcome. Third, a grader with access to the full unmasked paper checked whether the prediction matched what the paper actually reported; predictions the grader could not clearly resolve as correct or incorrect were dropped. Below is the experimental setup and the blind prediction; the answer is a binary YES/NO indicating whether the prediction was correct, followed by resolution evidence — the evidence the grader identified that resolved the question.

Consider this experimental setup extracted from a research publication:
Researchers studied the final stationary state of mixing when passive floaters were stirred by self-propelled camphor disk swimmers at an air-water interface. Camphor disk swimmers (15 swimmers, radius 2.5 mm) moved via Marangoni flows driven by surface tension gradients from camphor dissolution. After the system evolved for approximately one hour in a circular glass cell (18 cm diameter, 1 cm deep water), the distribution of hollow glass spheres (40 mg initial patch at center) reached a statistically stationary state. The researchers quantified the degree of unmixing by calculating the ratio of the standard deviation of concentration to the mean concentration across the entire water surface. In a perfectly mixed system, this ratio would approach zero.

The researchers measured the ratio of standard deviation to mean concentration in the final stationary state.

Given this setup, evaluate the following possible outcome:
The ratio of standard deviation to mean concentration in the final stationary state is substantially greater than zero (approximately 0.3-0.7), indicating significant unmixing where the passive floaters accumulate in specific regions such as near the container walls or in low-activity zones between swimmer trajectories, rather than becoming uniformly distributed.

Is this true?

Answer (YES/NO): NO